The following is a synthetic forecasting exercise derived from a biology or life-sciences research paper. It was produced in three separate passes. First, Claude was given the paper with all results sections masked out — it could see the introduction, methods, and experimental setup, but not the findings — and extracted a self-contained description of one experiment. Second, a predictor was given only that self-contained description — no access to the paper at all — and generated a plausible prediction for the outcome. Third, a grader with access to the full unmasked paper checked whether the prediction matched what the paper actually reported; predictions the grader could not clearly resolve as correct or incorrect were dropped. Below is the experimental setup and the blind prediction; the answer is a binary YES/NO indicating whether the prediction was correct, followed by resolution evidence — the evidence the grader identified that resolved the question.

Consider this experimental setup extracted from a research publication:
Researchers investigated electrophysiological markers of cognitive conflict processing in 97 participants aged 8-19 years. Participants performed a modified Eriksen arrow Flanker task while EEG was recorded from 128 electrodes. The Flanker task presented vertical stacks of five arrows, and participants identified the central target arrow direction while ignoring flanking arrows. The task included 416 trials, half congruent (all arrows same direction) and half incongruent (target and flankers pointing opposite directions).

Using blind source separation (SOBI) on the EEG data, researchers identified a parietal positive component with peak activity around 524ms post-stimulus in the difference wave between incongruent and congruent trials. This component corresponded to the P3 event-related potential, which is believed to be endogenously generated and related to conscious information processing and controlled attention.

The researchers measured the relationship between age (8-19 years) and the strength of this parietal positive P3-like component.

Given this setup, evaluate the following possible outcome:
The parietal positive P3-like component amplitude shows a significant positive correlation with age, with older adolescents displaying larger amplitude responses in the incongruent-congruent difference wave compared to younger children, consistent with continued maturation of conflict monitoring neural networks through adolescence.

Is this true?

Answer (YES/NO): YES